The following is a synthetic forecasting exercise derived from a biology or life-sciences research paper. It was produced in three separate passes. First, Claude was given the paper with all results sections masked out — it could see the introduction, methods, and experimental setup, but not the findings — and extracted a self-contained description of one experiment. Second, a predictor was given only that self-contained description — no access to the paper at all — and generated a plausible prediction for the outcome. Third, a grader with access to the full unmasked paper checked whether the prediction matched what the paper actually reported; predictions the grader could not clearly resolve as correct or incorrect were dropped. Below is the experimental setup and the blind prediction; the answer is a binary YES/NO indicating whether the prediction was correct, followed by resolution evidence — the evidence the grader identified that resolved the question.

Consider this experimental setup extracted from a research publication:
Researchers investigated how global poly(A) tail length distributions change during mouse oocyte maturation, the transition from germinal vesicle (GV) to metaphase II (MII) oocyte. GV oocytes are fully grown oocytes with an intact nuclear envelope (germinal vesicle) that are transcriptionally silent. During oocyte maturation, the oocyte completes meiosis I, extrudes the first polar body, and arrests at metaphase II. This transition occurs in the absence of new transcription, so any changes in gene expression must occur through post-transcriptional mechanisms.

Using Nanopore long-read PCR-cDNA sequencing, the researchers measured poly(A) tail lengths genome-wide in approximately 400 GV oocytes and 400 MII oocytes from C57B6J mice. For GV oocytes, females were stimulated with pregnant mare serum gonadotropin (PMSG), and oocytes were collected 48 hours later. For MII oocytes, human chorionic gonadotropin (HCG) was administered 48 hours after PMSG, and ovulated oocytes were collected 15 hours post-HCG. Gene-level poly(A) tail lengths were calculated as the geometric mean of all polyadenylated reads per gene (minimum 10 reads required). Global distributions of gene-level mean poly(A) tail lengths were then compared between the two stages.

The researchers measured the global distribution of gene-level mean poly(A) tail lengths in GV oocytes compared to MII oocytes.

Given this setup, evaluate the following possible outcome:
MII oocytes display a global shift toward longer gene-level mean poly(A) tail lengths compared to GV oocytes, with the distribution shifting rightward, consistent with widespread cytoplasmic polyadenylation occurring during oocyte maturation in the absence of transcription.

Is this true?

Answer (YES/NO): NO